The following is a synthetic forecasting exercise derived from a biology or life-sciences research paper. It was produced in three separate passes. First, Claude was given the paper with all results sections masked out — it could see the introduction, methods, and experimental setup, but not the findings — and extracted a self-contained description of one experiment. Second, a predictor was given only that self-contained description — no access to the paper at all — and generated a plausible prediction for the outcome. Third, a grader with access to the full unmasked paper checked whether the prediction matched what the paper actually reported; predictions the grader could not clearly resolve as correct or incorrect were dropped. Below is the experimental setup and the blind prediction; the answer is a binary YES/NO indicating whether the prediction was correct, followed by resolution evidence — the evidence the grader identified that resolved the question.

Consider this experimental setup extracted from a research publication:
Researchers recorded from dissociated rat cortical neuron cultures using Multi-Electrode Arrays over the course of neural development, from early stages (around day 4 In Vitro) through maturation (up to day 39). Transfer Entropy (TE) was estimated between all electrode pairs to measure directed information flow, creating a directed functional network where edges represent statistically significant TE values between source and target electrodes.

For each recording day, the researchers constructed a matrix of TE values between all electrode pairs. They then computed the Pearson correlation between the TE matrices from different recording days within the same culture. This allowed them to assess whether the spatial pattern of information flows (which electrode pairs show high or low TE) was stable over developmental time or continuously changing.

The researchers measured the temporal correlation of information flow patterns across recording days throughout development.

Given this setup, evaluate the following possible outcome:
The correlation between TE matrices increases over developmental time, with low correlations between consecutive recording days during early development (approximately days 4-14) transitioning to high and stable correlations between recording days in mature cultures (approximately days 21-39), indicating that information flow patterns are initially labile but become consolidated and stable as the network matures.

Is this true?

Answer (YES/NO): NO